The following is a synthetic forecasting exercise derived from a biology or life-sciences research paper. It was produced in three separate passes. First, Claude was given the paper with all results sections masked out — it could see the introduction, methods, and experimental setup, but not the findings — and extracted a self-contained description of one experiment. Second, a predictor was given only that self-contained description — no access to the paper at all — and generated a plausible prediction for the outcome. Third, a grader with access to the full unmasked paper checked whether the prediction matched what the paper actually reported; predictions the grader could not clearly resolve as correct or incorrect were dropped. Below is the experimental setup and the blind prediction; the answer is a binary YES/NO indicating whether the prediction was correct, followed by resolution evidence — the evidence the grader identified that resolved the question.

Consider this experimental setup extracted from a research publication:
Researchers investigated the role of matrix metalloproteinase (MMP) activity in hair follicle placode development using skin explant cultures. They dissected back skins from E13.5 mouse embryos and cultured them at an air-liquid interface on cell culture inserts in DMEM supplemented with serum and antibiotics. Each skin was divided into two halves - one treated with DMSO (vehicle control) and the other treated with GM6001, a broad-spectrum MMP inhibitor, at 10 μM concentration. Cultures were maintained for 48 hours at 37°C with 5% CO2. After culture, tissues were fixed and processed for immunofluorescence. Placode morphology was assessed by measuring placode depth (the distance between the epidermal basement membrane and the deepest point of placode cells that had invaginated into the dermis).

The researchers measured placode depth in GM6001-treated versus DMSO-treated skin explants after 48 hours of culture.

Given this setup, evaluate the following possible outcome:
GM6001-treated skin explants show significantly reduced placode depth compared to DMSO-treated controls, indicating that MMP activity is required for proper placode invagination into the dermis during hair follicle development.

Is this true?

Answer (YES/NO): YES